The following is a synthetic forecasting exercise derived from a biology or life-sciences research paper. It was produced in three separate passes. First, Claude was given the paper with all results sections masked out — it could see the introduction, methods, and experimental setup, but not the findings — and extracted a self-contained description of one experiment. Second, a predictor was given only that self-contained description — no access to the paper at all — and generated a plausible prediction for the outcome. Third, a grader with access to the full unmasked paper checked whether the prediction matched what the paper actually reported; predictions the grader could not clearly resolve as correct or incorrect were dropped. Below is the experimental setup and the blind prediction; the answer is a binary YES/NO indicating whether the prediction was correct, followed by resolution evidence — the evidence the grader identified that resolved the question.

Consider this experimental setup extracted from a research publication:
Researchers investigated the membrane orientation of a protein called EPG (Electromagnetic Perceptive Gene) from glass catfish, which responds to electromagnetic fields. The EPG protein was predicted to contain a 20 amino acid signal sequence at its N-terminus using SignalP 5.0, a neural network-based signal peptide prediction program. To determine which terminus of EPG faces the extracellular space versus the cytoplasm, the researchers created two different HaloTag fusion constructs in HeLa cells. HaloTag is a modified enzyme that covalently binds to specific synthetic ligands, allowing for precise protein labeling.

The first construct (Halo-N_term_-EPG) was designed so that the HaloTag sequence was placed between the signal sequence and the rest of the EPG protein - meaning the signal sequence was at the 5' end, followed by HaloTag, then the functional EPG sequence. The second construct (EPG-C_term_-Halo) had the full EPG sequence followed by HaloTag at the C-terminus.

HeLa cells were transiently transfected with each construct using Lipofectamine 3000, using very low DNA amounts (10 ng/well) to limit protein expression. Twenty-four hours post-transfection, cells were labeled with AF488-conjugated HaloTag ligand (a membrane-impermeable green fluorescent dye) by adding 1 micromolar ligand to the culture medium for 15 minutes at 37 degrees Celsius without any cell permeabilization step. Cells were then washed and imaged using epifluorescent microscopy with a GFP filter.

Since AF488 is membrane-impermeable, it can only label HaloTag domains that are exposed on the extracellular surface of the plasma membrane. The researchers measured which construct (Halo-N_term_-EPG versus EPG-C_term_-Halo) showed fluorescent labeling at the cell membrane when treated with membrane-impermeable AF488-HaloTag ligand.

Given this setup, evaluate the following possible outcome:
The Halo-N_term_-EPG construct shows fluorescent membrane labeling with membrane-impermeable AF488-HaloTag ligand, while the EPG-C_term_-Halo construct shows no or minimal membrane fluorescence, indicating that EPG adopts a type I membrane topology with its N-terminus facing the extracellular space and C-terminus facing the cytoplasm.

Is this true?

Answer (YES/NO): YES